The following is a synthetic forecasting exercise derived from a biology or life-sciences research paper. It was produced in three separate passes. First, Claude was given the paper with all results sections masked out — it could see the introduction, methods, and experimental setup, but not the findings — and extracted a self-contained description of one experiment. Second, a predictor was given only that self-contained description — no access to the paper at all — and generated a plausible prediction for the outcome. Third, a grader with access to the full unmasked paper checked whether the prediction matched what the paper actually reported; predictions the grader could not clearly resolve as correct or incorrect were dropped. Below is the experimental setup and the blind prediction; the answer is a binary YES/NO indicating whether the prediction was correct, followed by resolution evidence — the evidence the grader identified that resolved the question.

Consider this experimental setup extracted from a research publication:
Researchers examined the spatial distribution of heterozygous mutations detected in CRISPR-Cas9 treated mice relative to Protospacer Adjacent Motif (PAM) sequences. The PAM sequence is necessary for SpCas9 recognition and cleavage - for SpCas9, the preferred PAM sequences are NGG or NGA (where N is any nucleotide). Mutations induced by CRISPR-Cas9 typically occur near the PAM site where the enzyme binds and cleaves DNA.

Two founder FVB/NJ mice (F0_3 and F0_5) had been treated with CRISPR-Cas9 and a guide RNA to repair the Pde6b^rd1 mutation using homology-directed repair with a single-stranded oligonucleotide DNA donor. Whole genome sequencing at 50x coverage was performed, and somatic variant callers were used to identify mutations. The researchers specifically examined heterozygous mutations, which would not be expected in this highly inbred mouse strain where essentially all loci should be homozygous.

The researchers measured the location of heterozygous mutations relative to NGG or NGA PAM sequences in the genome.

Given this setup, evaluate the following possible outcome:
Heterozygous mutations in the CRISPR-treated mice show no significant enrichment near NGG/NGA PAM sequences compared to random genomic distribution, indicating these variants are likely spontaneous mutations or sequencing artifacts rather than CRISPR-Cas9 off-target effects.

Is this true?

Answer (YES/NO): NO